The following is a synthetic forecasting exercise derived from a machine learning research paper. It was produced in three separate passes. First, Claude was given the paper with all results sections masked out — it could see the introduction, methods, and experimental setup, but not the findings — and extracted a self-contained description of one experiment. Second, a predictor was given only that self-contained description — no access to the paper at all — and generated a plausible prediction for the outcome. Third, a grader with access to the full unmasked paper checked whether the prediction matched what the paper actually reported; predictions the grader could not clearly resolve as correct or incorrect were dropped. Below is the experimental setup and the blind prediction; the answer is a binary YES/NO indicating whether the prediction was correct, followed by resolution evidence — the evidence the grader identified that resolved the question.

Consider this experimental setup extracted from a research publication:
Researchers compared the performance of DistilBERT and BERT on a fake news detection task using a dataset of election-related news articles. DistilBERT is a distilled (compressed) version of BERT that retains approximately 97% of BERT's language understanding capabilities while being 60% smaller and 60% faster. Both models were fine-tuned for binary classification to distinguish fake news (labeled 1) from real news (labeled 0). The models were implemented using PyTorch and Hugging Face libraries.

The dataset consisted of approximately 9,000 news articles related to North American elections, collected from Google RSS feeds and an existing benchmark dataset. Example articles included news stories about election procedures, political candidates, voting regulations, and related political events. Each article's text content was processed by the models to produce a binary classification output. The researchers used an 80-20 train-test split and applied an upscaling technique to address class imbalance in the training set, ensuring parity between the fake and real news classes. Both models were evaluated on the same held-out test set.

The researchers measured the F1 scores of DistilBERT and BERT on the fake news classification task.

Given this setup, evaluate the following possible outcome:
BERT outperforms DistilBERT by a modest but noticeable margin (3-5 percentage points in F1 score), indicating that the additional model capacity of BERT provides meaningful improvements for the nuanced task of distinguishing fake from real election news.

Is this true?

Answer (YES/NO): NO